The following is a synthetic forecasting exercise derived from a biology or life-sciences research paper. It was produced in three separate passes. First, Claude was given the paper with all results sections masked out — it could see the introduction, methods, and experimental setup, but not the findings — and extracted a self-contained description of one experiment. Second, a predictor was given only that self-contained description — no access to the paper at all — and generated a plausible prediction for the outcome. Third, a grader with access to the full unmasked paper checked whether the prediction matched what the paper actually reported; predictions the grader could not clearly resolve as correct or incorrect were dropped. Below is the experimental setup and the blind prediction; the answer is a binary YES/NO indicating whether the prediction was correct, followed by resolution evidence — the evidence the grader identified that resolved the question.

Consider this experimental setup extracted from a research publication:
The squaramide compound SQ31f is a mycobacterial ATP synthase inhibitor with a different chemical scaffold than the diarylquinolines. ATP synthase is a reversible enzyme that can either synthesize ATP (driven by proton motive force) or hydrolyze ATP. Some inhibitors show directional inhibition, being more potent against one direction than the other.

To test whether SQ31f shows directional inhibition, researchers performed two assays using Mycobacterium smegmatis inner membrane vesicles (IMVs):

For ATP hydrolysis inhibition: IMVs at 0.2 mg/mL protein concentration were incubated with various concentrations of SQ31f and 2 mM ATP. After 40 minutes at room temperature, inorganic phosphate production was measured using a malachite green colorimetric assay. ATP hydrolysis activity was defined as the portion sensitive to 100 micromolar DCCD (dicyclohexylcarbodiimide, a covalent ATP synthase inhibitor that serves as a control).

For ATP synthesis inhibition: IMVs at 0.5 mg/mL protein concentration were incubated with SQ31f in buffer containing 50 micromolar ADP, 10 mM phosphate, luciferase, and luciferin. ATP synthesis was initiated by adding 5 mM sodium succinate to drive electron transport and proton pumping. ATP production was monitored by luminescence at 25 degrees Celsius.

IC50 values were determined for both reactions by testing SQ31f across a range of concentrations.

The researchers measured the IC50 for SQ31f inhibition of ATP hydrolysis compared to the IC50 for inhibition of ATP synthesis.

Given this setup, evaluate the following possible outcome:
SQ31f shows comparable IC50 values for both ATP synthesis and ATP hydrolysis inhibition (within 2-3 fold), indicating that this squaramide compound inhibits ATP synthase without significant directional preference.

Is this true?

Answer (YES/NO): NO